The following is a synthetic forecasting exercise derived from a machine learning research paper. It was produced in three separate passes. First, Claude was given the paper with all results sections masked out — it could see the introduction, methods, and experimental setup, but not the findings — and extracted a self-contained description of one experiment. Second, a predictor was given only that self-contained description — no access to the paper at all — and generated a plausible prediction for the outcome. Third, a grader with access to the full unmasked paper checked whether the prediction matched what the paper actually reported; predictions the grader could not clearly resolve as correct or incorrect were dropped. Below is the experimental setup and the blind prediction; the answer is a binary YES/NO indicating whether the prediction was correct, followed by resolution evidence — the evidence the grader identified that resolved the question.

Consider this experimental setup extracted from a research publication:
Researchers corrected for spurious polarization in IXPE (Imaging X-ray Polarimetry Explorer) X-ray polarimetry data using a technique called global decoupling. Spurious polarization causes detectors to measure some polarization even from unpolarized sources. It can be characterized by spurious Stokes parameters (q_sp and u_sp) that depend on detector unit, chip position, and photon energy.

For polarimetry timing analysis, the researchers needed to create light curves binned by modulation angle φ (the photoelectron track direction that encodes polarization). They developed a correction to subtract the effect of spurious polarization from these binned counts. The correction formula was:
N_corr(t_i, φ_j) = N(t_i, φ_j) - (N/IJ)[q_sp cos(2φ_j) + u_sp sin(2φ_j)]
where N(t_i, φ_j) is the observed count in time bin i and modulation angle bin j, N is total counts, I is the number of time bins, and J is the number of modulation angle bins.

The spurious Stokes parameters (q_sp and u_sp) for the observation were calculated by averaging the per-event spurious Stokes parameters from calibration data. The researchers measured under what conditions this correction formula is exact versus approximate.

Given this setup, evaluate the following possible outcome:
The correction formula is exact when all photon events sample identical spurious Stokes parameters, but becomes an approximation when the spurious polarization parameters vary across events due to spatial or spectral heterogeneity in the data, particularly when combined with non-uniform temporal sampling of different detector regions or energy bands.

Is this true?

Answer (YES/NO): YES